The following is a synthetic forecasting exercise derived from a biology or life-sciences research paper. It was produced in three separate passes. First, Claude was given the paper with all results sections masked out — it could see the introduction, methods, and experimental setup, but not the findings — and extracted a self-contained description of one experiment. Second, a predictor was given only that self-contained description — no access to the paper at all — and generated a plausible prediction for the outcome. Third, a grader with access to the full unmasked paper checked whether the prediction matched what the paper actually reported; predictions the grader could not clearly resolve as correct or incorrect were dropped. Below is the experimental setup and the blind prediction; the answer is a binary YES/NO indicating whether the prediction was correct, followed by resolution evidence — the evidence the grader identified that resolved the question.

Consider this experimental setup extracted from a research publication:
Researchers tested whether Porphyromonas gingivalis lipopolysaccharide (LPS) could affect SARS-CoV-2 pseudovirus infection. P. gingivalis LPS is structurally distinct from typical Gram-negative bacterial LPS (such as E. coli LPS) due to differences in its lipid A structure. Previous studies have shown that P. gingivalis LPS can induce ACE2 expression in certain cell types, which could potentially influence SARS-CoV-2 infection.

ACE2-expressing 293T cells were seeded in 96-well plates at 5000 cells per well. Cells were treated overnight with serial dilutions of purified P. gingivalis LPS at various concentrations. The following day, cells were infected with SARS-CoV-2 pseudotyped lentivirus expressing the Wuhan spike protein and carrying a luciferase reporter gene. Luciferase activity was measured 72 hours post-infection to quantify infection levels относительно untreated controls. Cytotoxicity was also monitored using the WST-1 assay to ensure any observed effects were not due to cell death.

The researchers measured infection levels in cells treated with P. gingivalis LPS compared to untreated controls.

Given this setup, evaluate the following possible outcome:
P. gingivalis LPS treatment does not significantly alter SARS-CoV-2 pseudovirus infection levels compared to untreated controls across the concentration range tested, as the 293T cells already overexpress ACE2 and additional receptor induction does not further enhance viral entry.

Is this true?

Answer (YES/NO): YES